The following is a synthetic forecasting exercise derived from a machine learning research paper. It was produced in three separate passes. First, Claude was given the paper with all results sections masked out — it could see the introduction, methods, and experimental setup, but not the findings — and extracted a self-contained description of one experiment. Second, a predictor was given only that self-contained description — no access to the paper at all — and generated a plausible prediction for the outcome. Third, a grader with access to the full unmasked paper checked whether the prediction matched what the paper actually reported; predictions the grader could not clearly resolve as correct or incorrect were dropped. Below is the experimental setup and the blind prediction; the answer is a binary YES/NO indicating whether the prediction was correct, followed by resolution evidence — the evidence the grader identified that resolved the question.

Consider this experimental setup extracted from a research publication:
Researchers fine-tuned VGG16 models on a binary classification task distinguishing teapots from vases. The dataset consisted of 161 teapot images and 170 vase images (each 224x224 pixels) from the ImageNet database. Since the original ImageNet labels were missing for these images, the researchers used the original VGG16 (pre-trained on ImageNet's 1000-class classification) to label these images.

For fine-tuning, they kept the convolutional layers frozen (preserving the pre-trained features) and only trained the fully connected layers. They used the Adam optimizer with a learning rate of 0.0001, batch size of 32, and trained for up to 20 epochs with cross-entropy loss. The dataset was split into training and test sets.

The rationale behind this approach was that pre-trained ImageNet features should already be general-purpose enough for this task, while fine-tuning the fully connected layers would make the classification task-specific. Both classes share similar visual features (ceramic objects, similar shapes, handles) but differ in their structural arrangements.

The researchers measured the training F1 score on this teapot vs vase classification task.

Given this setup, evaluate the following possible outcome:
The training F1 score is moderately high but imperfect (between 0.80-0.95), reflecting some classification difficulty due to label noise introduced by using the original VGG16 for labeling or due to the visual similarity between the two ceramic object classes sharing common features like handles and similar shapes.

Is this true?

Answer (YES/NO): NO